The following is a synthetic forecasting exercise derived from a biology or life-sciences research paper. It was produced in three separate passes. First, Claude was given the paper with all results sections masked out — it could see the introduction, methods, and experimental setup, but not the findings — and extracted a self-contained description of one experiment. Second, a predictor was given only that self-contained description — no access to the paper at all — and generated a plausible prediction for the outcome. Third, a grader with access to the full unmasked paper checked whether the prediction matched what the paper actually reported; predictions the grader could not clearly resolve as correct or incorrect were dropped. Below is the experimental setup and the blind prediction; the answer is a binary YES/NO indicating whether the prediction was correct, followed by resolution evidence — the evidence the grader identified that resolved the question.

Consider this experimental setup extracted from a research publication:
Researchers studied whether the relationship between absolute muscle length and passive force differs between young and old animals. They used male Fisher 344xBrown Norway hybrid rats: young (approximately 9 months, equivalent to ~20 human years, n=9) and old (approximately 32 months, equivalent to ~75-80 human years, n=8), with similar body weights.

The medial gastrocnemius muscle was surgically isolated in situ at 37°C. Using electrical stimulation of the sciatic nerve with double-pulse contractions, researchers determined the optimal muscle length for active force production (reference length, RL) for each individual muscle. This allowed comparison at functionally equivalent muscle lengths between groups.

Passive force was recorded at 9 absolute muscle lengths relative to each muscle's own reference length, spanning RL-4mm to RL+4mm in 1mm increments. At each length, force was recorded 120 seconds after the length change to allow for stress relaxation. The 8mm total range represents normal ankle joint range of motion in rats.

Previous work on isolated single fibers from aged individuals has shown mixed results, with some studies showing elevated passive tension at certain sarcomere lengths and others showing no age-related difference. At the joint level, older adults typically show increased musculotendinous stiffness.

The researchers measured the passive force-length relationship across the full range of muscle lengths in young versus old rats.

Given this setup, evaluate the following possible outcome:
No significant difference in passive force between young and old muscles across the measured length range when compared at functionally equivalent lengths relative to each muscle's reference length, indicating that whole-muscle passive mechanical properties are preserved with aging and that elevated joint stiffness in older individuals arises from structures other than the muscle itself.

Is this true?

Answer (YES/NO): NO